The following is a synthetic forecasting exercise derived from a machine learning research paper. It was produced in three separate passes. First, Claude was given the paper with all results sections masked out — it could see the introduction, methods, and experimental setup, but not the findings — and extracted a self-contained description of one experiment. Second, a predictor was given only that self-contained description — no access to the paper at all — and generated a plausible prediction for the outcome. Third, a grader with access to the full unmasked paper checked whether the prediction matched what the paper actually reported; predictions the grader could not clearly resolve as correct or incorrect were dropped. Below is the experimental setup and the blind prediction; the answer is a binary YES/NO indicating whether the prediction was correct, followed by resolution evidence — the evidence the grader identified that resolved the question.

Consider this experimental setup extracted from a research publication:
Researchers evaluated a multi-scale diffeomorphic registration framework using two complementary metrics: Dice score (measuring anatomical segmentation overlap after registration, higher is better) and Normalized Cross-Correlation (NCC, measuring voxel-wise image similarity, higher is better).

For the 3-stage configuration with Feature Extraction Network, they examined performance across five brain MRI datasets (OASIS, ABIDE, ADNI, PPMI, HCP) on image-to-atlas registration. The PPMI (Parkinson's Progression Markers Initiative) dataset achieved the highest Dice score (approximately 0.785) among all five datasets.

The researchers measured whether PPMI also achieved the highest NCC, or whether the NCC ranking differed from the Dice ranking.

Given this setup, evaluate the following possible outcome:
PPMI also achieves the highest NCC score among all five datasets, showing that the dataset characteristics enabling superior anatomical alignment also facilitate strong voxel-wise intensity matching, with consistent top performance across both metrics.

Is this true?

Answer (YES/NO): NO